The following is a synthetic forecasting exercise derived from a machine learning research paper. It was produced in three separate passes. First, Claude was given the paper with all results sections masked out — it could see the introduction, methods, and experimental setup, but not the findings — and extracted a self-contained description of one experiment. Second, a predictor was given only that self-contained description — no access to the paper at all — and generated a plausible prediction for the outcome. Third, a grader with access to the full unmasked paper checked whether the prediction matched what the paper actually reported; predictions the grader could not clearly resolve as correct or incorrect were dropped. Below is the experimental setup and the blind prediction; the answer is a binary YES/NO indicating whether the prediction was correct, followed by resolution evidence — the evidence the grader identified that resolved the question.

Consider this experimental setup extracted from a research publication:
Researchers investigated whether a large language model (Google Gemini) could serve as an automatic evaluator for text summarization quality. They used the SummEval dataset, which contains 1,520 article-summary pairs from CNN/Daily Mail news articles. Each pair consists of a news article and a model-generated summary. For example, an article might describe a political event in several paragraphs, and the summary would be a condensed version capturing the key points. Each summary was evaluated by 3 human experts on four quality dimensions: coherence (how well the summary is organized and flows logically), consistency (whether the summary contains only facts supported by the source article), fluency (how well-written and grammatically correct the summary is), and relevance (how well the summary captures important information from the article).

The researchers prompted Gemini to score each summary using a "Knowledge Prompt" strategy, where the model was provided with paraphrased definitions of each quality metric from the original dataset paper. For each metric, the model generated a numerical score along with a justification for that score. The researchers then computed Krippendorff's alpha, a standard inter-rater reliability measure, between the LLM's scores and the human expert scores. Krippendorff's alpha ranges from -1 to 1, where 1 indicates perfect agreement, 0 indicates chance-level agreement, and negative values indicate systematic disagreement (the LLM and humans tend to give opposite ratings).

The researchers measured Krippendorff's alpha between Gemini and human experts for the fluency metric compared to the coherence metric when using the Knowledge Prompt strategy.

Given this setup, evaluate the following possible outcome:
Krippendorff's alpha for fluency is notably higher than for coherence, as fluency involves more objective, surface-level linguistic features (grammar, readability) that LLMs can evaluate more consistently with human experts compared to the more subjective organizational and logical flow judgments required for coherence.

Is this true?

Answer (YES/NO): NO